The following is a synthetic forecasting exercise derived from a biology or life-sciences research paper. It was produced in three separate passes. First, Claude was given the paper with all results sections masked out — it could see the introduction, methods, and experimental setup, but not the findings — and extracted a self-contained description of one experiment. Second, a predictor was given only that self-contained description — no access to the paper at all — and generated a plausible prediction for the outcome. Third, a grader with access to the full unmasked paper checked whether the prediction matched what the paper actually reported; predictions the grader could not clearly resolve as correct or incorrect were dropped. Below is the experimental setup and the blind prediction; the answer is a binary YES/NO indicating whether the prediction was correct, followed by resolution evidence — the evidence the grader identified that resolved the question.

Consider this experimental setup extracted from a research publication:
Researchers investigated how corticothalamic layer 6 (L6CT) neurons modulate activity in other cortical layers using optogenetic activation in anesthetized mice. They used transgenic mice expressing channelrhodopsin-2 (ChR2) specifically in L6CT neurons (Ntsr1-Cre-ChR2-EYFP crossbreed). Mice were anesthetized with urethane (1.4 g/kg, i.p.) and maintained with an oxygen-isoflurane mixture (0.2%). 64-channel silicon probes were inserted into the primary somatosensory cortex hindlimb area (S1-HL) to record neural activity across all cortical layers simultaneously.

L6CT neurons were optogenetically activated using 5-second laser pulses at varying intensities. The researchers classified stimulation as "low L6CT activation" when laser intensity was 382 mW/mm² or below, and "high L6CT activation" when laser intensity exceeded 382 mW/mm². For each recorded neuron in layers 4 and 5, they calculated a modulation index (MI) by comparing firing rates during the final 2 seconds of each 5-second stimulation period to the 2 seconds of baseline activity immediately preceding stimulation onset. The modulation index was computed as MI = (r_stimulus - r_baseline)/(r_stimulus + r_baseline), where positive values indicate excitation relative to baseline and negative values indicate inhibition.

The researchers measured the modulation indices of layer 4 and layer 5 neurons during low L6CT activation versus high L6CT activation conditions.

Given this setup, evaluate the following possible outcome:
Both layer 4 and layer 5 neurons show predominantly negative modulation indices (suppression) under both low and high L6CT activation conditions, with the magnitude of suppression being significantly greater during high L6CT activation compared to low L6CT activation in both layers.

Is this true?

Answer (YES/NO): NO